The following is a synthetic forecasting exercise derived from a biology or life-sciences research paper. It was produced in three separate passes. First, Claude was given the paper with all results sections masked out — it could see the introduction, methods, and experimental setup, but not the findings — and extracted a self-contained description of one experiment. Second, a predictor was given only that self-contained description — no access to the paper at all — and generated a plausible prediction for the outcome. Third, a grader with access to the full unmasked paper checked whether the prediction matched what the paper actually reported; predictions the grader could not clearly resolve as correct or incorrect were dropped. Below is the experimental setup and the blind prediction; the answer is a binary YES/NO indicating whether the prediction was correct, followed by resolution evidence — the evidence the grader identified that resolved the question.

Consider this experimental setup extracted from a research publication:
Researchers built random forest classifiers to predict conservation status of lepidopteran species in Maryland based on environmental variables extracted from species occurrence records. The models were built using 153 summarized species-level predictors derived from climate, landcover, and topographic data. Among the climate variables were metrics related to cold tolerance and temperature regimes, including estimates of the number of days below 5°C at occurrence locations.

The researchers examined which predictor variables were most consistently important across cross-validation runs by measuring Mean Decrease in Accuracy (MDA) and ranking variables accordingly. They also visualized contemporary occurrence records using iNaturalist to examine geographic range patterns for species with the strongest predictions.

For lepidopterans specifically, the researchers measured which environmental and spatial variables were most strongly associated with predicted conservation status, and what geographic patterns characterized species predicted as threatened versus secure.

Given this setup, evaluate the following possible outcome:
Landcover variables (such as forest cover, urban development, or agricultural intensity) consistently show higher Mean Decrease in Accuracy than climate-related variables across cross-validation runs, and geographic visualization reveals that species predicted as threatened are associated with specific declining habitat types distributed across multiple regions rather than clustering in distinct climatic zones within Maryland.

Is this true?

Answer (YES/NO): NO